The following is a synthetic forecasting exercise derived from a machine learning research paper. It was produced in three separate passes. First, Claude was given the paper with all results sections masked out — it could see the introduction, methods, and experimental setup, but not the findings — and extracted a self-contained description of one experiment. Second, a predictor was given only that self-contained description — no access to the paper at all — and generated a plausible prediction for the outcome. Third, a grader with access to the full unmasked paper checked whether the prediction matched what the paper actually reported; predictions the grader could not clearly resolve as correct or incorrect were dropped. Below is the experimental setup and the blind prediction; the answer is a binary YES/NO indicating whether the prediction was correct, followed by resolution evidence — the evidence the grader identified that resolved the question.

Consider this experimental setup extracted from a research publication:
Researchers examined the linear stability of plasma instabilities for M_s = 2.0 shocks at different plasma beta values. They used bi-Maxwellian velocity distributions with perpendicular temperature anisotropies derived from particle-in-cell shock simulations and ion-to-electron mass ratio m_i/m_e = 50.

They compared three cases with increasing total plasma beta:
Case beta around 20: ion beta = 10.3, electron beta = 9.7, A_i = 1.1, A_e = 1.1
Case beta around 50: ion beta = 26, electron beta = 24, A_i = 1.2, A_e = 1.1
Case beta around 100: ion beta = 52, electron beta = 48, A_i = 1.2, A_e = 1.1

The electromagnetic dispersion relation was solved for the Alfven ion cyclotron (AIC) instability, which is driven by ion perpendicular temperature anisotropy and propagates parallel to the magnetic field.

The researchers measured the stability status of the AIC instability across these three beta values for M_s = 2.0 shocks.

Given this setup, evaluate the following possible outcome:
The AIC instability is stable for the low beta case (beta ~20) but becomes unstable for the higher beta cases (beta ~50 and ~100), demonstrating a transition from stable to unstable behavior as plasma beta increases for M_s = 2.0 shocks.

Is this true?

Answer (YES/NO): NO